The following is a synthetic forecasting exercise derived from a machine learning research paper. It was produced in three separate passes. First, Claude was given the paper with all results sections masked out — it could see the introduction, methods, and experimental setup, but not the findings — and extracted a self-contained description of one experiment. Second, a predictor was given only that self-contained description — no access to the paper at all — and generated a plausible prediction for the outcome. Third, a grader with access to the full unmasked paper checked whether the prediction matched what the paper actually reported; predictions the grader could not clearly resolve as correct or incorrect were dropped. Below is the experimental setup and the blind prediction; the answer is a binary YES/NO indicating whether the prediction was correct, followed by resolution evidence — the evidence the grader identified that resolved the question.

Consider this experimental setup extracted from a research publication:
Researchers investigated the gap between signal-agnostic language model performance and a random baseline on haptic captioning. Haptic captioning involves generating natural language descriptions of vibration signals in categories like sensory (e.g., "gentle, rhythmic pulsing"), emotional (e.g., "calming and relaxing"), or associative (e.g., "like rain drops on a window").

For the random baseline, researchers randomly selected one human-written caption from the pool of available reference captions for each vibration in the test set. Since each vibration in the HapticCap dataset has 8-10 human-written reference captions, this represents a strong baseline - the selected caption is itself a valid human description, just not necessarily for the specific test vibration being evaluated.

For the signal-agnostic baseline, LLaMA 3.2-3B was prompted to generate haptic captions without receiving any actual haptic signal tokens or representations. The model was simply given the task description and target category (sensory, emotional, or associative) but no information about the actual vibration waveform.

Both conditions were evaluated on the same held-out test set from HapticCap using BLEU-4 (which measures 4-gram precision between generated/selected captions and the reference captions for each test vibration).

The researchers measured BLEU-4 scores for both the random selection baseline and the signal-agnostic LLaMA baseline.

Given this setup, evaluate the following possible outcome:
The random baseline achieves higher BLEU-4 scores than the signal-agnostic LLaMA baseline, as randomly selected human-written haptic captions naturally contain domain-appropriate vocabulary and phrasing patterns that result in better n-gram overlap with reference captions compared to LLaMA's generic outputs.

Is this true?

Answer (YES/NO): NO